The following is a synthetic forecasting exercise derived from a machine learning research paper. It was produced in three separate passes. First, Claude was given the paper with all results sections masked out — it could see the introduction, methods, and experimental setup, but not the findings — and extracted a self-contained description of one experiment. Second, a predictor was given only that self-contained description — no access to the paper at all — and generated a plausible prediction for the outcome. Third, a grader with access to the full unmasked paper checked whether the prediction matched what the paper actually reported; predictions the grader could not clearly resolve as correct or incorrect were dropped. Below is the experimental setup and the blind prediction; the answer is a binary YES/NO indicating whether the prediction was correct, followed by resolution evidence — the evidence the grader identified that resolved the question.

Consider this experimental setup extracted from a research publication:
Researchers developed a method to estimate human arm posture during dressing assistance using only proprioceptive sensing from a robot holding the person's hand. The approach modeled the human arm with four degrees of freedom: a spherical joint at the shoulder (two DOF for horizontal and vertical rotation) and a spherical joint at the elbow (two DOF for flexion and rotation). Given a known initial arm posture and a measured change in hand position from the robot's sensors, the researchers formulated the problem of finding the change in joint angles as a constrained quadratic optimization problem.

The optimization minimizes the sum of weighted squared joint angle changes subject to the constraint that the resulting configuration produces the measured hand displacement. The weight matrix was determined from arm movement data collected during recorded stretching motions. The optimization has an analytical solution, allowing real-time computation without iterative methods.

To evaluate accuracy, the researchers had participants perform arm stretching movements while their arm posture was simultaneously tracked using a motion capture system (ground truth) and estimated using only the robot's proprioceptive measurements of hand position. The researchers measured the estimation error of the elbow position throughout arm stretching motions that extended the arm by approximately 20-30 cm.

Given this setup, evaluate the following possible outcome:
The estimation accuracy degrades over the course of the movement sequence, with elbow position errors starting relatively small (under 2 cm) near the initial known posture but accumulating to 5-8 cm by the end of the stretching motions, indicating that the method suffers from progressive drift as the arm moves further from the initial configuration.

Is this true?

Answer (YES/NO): NO